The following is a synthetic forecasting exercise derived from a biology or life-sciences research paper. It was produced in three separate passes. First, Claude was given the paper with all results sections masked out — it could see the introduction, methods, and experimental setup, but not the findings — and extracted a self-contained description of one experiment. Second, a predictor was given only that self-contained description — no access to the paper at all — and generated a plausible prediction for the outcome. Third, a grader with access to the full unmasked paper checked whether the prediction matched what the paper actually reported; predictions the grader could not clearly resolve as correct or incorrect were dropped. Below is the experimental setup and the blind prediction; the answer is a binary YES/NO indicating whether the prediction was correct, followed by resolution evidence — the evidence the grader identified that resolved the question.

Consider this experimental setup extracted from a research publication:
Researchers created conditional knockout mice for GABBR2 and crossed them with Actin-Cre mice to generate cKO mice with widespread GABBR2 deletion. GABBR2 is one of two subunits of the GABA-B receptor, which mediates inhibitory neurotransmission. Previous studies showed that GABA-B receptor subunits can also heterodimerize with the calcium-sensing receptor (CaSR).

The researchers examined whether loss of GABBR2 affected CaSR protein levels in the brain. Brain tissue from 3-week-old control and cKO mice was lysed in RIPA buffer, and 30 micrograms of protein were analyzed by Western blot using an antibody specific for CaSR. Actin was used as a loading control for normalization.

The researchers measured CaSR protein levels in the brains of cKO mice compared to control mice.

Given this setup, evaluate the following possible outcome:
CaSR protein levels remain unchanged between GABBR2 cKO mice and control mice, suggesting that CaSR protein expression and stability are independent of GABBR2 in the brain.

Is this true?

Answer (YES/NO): YES